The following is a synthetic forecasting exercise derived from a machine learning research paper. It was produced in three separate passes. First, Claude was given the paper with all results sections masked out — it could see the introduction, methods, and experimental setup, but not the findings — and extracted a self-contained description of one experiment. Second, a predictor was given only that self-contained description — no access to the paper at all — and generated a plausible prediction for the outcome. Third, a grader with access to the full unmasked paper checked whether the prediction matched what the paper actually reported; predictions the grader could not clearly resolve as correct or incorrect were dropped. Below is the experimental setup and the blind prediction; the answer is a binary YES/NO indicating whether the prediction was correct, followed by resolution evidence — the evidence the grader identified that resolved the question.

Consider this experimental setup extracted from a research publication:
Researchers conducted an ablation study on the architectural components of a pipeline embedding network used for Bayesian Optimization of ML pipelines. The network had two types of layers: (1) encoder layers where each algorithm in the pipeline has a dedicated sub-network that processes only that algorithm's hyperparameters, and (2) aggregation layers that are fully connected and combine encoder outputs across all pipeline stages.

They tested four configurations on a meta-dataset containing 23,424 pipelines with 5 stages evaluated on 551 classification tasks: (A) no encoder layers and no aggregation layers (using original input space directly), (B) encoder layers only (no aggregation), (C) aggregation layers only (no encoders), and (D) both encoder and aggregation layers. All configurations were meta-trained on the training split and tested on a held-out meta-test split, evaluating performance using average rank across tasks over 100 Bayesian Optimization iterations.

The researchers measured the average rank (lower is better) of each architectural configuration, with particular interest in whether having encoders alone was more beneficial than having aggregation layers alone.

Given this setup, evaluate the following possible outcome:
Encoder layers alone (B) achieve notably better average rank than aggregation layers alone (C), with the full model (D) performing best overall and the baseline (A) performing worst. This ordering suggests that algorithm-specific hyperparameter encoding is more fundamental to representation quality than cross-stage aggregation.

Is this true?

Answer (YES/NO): YES